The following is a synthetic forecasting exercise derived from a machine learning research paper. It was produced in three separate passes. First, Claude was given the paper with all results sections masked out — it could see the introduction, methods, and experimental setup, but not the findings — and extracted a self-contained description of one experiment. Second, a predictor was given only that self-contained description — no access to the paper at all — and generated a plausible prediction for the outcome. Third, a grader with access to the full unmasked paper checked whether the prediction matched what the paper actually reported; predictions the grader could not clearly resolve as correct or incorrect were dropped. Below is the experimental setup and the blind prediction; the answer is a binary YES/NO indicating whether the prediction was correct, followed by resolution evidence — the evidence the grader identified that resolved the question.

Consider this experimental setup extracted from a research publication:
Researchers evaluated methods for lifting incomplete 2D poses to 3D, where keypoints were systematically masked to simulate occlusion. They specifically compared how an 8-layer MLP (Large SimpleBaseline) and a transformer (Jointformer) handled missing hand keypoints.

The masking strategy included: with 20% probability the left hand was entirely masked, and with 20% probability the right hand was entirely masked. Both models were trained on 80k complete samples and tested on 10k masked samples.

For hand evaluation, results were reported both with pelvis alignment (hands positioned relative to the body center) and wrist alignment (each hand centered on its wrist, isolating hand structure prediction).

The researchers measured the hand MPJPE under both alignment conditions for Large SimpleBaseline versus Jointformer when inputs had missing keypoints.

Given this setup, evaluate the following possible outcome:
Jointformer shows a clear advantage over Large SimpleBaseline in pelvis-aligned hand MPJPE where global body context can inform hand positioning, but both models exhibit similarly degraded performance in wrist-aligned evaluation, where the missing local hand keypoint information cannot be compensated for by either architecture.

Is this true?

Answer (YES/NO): NO